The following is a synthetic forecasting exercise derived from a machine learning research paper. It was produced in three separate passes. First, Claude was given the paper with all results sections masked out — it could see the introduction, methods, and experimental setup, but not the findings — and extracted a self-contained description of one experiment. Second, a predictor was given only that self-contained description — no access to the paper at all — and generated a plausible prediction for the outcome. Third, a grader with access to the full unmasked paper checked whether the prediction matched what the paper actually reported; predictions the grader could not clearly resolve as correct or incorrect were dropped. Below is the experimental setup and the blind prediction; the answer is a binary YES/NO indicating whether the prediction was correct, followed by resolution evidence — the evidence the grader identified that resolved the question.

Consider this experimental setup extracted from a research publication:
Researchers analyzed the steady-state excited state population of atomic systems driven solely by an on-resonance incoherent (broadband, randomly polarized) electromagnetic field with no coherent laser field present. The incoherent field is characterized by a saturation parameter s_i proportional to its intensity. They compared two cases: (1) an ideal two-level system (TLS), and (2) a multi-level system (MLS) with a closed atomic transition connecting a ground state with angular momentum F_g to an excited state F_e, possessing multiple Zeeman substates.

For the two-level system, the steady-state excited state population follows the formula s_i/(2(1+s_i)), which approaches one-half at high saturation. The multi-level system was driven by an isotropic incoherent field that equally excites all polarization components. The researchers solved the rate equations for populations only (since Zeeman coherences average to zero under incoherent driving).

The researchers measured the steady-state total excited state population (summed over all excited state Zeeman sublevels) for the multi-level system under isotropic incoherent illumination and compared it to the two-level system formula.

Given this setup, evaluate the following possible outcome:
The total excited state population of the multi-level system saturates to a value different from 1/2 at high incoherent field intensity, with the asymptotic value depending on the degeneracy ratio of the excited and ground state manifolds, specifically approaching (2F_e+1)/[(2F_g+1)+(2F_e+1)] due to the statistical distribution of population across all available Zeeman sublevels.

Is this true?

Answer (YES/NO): YES